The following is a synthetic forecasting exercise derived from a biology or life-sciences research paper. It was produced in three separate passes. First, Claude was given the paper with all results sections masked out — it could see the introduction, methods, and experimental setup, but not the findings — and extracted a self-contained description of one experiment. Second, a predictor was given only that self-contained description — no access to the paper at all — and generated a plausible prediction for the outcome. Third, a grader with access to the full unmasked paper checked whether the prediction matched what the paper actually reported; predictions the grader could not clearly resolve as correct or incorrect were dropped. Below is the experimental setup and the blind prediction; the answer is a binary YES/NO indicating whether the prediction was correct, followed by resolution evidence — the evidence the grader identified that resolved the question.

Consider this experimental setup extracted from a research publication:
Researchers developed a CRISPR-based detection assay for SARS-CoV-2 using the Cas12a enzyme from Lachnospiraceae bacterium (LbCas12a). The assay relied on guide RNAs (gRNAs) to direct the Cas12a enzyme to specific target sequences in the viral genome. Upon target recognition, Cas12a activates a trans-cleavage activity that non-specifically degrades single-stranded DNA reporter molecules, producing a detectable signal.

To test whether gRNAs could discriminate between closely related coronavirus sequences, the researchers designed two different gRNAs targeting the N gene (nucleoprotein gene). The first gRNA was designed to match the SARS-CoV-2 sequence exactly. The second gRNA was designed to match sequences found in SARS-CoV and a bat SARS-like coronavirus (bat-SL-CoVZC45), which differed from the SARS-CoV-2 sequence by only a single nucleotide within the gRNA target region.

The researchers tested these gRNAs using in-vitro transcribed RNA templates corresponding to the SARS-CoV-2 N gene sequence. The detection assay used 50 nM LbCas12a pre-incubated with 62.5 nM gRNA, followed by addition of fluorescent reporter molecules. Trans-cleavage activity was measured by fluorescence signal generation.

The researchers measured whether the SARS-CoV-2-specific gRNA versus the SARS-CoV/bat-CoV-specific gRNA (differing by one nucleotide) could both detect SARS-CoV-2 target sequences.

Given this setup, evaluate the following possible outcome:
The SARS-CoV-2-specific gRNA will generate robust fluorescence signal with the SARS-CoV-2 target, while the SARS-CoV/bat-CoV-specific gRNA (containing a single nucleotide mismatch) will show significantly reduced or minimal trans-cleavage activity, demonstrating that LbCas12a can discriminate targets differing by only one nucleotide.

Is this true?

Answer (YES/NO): YES